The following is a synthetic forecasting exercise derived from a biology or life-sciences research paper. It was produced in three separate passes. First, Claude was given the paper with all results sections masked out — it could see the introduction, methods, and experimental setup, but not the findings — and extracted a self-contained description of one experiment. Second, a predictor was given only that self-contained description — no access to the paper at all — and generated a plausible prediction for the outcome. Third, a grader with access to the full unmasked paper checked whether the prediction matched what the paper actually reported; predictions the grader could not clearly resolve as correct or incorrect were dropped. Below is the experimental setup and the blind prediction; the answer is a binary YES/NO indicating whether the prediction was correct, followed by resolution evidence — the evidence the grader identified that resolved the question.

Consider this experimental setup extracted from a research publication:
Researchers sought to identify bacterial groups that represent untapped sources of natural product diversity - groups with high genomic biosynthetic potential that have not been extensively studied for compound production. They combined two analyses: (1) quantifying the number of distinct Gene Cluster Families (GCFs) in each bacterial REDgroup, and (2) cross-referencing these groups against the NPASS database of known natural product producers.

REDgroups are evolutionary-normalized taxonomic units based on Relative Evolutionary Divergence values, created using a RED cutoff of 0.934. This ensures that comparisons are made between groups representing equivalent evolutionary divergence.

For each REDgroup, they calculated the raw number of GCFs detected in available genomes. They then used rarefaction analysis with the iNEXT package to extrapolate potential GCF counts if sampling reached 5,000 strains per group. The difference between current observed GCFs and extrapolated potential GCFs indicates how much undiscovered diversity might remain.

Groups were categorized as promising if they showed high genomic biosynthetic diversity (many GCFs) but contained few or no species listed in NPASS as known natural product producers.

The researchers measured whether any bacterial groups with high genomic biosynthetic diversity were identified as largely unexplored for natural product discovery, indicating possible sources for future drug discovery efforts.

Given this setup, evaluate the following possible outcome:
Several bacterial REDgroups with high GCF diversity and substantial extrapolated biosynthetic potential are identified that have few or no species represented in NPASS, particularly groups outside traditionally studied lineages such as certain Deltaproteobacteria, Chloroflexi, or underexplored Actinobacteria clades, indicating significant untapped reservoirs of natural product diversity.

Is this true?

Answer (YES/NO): YES